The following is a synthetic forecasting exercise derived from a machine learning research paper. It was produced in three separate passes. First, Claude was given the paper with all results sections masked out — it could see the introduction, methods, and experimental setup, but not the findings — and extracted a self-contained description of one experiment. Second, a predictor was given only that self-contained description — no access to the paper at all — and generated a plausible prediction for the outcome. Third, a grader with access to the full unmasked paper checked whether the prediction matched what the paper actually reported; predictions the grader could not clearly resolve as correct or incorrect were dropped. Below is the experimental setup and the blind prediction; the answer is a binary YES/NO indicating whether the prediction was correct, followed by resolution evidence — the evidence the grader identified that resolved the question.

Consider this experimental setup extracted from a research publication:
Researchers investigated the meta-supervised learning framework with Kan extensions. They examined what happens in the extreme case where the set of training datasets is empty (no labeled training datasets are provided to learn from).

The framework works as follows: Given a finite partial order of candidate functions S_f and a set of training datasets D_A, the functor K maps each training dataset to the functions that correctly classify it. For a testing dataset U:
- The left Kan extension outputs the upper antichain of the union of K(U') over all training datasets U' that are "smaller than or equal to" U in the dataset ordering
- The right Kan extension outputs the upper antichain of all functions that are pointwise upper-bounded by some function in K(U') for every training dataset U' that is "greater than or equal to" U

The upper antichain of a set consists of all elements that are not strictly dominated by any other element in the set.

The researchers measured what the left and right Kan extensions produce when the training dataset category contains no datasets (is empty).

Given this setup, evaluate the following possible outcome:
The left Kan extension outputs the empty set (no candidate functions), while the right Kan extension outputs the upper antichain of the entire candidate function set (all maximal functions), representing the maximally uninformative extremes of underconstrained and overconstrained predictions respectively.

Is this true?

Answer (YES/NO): YES